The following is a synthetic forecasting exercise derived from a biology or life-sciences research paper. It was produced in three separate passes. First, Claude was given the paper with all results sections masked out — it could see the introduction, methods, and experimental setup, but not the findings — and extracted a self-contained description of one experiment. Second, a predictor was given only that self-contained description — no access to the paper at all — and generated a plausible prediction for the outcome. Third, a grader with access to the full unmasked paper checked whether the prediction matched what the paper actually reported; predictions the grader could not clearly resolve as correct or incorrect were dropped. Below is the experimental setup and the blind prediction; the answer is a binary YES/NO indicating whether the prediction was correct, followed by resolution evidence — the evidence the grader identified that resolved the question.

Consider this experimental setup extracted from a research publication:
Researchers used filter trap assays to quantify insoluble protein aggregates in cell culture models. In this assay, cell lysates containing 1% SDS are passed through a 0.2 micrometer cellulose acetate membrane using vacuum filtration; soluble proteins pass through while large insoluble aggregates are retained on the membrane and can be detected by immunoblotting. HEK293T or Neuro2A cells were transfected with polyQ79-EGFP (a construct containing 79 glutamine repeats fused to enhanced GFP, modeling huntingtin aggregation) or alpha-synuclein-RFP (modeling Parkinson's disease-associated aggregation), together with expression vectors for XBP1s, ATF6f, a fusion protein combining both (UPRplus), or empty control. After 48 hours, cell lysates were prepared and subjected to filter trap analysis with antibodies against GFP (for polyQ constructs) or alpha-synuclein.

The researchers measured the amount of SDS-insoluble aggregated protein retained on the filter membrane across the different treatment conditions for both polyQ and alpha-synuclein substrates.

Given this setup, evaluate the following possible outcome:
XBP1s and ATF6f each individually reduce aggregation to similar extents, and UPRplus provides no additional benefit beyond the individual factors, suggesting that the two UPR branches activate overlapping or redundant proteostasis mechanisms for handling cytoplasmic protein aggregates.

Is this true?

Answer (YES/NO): NO